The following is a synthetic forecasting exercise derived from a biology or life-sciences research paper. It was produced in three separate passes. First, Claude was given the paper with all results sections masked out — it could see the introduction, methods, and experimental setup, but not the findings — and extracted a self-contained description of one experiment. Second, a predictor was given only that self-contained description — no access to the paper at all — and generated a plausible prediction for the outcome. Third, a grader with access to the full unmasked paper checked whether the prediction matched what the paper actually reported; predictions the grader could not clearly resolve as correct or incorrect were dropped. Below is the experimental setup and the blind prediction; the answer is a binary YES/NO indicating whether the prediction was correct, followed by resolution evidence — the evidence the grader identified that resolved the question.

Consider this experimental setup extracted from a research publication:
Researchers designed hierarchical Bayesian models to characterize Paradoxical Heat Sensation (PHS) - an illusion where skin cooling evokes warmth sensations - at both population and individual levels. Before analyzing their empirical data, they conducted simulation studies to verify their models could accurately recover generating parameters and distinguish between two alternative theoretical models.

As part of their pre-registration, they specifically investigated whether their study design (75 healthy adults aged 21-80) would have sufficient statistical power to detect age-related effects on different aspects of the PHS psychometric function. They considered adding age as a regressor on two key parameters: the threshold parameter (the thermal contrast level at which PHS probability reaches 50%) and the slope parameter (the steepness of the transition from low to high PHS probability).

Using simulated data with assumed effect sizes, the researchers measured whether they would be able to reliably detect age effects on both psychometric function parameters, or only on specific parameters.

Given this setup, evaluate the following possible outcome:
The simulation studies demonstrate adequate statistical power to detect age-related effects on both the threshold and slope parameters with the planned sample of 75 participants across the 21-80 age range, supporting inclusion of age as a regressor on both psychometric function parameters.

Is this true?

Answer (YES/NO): NO